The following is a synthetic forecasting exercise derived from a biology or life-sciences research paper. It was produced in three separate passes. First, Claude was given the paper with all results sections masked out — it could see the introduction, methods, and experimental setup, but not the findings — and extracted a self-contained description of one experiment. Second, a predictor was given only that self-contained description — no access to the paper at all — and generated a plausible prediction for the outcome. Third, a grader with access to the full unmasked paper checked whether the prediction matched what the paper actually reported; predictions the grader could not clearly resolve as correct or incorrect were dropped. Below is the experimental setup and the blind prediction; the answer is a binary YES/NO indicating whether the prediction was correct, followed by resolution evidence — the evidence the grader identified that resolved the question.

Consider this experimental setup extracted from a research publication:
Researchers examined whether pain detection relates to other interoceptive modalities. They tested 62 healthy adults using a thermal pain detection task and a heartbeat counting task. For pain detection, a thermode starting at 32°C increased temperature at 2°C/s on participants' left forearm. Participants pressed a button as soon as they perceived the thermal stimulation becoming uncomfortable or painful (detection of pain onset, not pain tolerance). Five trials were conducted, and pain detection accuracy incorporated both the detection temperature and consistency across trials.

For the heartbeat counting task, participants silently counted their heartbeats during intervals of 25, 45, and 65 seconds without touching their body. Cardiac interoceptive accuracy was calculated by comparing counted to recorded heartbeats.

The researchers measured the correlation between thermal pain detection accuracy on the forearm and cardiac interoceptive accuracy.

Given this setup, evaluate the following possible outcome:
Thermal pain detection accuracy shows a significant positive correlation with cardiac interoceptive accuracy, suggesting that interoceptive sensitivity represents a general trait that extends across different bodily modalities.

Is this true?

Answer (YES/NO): NO